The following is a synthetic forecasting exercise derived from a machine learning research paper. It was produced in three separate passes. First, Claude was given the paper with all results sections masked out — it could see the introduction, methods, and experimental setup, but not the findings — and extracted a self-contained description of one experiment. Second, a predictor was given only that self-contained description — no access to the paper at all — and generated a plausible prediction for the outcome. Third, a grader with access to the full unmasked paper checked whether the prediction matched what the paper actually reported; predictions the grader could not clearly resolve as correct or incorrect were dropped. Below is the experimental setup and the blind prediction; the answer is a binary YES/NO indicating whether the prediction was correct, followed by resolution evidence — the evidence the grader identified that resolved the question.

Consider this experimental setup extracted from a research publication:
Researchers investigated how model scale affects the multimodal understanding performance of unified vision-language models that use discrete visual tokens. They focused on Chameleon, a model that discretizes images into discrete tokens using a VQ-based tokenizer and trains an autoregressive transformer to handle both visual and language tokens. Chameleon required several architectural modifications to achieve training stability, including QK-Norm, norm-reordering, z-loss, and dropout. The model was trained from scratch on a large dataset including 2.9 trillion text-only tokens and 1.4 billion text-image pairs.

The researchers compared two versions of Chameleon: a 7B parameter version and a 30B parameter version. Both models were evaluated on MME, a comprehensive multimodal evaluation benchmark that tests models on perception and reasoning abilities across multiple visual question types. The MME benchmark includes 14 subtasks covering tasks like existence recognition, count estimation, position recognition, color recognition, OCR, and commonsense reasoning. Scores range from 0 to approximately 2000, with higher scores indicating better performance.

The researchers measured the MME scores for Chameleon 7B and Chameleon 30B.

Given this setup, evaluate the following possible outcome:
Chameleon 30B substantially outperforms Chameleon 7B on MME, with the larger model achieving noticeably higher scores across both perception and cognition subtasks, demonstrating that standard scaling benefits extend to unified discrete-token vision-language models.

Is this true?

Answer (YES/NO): NO